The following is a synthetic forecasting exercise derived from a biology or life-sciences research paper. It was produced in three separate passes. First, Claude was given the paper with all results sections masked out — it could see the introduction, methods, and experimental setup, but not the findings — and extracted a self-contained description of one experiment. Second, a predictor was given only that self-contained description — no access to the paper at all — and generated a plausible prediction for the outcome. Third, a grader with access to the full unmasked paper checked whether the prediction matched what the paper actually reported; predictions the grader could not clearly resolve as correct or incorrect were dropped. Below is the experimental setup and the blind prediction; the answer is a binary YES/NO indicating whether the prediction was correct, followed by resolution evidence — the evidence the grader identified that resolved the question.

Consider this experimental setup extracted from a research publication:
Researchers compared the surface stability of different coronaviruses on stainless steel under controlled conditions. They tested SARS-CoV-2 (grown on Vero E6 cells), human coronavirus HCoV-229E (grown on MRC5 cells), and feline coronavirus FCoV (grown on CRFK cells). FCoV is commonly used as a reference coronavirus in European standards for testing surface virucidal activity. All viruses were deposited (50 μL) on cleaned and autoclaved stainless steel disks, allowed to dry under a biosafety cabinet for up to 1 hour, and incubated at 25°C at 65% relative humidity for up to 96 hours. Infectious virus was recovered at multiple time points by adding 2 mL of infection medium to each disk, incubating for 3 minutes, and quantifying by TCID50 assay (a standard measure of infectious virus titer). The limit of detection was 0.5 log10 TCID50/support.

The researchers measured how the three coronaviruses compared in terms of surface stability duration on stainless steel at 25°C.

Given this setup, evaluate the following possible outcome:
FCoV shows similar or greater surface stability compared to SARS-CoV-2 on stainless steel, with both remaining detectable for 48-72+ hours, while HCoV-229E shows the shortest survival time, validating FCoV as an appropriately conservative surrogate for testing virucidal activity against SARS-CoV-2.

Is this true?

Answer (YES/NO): NO